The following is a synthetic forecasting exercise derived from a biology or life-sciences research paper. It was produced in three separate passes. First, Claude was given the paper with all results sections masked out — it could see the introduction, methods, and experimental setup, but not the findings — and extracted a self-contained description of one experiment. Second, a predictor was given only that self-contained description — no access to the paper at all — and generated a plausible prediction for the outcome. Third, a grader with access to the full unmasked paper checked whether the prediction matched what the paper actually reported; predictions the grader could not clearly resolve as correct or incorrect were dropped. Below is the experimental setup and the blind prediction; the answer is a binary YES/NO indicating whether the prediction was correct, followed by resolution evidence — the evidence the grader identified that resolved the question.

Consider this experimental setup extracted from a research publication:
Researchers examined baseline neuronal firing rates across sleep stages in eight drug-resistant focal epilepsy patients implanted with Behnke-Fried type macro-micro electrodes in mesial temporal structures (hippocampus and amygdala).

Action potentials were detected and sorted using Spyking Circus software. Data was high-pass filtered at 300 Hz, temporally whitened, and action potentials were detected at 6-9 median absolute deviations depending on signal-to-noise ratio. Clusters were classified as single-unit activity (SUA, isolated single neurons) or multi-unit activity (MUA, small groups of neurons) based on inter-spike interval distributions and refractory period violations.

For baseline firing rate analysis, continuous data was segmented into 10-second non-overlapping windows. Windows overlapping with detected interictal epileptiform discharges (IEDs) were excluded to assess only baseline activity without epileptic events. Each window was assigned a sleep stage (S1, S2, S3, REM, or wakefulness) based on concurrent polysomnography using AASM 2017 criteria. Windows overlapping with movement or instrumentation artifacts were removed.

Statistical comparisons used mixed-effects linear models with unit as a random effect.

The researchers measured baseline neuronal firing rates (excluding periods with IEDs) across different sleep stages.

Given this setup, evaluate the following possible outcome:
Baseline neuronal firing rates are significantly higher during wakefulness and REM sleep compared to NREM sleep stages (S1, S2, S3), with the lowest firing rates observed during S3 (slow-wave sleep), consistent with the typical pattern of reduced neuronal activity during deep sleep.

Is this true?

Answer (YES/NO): YES